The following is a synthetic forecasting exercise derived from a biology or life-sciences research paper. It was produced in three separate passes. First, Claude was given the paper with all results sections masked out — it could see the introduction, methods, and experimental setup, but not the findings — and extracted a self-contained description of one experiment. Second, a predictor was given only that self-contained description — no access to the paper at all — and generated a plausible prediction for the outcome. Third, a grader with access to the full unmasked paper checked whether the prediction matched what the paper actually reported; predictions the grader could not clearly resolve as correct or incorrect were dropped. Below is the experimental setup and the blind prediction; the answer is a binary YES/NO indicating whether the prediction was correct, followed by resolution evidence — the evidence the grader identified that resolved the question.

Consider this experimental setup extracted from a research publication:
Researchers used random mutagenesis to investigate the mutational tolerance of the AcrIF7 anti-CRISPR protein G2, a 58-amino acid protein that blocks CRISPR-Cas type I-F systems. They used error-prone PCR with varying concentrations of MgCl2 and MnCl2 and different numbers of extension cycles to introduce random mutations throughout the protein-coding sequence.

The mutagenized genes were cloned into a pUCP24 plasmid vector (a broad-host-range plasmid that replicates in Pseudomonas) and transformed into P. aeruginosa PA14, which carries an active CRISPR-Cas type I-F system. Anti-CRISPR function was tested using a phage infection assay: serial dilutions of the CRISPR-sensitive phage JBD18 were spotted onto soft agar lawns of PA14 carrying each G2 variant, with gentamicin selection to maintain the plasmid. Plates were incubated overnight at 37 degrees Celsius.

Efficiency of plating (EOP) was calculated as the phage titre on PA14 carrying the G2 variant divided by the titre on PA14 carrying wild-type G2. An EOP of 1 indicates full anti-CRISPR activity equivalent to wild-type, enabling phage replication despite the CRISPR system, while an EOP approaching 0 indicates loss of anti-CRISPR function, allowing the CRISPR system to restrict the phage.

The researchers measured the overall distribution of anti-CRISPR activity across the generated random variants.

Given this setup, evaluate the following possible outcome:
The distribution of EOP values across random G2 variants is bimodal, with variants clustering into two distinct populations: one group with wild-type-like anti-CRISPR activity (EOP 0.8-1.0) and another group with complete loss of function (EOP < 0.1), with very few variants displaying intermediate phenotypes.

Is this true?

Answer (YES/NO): NO